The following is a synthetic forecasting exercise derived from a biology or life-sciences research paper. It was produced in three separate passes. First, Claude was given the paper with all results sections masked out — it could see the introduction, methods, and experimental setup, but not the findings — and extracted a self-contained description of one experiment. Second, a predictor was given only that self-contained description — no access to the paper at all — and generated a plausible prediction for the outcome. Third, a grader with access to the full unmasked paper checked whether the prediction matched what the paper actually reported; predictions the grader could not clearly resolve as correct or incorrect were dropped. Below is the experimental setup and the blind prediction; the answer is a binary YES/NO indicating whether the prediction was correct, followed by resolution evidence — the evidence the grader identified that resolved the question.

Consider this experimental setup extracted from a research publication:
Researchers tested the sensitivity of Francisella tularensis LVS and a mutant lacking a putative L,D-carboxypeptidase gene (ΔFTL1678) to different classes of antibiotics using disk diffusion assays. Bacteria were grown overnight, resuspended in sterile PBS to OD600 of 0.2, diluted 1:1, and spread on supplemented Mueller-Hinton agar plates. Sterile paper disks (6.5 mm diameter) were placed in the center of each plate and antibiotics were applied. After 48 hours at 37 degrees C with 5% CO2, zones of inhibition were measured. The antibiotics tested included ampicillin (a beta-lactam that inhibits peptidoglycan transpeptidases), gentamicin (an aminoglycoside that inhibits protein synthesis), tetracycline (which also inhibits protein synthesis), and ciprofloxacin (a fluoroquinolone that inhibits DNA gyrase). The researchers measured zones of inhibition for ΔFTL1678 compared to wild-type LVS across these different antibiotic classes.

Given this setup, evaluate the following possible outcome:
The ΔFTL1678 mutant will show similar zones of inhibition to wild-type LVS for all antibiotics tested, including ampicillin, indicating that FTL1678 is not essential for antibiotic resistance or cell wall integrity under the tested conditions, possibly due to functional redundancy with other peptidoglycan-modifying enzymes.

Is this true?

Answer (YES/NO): NO